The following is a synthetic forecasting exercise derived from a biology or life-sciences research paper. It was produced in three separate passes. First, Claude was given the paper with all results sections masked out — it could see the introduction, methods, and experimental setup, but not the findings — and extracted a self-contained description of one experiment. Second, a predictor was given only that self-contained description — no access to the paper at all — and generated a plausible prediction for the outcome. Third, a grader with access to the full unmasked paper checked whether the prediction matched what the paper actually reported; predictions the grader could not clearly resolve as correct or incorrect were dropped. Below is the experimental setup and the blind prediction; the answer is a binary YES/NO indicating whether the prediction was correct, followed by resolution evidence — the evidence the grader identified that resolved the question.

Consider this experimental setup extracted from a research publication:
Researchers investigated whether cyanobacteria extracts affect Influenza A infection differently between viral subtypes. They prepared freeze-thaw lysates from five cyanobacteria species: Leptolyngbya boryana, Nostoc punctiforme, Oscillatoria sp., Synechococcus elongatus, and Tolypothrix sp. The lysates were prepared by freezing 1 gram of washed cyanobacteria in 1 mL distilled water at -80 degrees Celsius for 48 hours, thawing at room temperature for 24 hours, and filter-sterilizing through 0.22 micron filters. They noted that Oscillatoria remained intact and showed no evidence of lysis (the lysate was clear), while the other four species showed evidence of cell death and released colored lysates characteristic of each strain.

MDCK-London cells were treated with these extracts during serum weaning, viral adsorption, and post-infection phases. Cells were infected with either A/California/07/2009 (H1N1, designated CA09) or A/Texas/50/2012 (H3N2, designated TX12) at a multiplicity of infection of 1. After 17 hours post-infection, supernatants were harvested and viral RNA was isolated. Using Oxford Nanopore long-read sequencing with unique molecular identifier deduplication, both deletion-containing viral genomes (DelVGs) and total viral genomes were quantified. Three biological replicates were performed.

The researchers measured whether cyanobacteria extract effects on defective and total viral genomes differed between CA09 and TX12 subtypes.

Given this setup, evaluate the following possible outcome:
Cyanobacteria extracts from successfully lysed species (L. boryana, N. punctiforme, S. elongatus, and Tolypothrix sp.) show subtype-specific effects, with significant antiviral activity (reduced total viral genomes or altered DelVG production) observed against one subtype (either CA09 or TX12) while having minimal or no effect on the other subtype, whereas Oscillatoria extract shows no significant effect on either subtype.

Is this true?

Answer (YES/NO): YES